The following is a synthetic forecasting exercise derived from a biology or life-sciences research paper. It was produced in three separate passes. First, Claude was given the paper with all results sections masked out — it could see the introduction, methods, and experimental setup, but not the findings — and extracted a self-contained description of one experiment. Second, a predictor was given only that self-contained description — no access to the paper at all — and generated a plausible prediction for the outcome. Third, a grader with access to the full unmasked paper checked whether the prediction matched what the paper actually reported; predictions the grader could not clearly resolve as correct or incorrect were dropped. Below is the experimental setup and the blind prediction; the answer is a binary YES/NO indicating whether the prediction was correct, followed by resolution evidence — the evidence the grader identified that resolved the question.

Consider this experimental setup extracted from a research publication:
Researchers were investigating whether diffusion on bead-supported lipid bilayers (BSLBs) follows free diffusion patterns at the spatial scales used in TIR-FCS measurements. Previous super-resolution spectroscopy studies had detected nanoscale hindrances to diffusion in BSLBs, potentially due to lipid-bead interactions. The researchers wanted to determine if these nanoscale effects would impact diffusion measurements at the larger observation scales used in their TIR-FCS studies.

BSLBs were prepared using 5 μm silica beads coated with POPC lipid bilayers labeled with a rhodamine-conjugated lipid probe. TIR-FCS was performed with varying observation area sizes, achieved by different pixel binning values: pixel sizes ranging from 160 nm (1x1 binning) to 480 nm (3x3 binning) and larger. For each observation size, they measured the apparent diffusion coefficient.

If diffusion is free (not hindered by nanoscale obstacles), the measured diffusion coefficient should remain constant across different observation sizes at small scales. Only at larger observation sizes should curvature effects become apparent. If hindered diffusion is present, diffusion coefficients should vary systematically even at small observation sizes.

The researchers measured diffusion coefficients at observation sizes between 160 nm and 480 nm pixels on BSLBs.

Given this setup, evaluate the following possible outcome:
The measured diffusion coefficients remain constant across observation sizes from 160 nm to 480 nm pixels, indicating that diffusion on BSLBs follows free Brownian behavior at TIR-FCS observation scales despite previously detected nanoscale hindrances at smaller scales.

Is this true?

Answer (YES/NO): YES